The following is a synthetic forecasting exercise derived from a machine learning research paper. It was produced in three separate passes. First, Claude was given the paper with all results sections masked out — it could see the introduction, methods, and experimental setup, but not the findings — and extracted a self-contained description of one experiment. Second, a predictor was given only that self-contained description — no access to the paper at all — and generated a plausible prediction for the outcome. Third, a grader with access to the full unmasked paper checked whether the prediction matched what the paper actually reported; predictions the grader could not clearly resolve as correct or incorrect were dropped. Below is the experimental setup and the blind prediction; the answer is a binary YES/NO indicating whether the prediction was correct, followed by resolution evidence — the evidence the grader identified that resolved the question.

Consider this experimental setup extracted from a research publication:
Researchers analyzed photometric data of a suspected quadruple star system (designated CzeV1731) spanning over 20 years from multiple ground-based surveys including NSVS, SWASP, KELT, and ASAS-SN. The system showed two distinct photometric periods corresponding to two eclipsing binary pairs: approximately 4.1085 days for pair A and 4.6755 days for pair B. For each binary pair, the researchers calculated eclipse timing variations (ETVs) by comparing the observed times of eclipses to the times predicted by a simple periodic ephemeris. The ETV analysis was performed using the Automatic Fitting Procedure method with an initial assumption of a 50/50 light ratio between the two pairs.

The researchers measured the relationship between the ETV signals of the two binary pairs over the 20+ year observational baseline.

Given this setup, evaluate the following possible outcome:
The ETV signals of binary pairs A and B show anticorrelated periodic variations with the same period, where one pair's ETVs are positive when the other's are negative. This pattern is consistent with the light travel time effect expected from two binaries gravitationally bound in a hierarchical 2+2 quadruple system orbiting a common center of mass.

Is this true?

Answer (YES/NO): YES